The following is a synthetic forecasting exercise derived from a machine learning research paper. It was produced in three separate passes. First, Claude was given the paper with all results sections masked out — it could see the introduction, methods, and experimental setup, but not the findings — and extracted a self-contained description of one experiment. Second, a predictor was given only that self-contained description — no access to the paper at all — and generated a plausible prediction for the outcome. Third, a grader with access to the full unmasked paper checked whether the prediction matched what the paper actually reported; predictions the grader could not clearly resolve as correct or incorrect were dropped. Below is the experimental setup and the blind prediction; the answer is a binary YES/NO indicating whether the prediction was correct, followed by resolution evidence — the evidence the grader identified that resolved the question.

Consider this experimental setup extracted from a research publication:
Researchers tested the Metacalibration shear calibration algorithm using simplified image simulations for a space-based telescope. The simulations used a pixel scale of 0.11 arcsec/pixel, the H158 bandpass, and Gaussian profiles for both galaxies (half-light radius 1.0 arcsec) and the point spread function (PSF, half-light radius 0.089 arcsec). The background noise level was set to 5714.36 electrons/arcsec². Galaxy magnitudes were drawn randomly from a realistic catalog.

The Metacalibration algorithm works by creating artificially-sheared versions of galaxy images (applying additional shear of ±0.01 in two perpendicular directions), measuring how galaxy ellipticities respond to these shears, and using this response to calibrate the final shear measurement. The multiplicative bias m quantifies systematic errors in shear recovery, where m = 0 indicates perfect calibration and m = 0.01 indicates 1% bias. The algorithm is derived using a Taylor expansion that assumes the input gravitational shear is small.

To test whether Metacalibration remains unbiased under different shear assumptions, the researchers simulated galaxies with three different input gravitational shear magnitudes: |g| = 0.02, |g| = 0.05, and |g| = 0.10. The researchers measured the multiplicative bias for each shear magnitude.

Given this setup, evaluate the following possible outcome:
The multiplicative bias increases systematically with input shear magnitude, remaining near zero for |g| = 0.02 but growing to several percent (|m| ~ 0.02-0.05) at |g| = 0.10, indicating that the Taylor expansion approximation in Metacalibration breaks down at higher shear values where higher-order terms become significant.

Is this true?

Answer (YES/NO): NO